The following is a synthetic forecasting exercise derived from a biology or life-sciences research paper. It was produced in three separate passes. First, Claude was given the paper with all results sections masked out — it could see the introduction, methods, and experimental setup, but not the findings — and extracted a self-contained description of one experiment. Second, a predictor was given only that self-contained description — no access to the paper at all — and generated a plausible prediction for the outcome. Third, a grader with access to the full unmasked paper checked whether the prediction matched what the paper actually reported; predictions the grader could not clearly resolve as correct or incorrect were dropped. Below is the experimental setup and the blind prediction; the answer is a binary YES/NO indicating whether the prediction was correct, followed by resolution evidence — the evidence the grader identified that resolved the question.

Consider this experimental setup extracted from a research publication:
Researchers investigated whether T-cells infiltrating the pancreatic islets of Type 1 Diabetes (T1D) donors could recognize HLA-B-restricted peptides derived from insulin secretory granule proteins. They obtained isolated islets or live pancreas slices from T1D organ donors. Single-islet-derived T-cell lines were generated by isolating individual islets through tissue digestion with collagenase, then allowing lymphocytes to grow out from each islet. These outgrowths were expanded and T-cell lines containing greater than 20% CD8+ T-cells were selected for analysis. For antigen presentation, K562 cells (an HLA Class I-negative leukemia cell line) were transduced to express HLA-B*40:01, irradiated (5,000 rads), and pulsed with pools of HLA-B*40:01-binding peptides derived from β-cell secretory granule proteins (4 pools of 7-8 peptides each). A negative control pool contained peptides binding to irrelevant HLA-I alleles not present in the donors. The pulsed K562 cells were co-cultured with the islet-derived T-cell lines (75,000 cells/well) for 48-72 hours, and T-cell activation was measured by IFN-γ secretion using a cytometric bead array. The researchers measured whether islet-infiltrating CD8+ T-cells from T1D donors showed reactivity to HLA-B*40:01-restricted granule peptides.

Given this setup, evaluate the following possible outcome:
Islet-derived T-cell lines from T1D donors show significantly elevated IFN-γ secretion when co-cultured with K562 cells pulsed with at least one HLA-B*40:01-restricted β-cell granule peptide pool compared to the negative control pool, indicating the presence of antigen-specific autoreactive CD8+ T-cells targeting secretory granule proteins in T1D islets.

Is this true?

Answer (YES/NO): YES